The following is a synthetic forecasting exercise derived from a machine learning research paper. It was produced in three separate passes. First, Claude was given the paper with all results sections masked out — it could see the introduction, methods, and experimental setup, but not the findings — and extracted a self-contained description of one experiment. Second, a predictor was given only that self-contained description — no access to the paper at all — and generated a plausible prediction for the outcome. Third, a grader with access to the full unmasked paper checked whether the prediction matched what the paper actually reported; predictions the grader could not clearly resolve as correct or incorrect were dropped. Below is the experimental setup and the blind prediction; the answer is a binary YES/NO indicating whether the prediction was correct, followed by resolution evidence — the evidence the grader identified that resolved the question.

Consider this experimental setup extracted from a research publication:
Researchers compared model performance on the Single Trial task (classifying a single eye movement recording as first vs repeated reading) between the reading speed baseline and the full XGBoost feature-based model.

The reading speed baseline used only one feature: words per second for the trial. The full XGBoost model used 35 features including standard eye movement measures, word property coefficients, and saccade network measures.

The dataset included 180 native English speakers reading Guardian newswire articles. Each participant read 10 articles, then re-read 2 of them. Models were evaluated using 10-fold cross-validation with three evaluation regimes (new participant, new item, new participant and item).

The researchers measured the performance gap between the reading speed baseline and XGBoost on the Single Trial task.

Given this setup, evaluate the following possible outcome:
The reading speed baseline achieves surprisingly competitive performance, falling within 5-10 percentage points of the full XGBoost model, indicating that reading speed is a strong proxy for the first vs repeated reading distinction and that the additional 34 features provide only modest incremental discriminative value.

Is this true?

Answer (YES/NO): NO